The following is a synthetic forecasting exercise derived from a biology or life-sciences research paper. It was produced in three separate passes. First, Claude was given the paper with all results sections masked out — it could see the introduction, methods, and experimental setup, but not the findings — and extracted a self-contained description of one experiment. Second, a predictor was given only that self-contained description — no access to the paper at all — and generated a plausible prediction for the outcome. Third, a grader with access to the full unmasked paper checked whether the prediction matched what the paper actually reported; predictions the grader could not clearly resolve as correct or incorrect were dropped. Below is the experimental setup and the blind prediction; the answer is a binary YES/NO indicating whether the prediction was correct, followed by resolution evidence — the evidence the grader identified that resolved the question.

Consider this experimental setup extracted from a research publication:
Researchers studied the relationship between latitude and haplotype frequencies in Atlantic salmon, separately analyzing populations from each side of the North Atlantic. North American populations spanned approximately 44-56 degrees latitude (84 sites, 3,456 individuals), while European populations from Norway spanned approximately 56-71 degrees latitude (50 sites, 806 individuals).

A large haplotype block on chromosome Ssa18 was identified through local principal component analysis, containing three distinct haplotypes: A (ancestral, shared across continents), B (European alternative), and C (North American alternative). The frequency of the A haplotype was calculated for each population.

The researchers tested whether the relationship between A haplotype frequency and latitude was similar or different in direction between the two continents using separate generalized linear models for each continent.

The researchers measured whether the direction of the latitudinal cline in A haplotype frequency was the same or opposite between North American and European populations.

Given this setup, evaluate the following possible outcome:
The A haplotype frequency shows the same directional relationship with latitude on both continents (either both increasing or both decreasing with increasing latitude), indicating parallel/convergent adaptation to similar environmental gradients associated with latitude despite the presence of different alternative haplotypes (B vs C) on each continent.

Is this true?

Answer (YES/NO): NO